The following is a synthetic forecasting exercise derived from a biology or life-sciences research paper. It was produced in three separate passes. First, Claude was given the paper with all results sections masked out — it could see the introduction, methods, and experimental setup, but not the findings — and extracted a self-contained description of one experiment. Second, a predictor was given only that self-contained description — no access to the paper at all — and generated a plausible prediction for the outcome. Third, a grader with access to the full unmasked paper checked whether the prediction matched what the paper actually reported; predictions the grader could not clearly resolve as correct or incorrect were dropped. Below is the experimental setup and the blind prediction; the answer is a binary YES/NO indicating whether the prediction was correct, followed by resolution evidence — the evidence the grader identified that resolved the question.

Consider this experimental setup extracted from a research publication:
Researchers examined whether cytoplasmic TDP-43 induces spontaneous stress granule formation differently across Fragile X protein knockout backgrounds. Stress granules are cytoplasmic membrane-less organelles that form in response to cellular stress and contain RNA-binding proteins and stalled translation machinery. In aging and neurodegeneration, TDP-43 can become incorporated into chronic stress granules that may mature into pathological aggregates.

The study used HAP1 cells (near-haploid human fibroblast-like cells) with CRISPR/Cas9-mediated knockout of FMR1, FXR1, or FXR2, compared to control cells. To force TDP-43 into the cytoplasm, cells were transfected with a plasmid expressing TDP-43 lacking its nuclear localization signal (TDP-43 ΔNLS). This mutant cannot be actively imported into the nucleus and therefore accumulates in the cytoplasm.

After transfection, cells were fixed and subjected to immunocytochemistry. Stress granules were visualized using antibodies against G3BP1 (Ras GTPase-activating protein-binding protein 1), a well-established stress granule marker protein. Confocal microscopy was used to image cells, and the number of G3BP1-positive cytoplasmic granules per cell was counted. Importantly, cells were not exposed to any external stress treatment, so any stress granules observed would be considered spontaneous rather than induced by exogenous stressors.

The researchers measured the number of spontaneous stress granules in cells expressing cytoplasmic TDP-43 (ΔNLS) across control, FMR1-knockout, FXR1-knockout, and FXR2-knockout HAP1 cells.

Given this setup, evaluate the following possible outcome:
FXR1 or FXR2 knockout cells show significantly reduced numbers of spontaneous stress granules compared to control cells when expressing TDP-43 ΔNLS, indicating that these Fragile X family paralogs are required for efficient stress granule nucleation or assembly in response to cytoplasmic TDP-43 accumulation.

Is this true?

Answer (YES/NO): NO